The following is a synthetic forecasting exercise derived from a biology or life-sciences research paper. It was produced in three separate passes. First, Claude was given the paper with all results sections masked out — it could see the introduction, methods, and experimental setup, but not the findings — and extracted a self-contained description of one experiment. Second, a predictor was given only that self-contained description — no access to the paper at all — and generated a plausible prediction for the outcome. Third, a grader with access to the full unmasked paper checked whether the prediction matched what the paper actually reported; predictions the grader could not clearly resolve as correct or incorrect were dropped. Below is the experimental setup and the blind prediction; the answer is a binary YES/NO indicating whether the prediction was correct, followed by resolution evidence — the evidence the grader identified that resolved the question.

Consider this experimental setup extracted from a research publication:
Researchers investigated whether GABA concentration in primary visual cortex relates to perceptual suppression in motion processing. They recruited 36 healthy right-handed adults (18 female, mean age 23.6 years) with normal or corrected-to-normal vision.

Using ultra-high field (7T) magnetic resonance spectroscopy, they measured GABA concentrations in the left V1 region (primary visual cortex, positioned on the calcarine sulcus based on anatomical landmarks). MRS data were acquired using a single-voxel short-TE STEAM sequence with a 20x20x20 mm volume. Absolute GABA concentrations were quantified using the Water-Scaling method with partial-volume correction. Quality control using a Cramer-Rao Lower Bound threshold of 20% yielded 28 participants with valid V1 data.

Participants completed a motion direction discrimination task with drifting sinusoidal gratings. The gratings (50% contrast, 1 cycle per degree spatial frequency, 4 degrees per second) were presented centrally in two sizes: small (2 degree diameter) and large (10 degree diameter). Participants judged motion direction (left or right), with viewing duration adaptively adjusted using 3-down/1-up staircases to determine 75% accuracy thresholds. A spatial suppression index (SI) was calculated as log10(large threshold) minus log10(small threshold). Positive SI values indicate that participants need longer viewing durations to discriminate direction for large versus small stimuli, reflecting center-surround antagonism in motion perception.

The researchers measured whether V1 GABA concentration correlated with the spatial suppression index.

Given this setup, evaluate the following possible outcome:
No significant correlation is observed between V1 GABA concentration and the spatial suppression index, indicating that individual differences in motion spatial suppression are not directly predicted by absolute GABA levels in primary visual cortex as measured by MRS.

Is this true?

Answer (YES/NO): YES